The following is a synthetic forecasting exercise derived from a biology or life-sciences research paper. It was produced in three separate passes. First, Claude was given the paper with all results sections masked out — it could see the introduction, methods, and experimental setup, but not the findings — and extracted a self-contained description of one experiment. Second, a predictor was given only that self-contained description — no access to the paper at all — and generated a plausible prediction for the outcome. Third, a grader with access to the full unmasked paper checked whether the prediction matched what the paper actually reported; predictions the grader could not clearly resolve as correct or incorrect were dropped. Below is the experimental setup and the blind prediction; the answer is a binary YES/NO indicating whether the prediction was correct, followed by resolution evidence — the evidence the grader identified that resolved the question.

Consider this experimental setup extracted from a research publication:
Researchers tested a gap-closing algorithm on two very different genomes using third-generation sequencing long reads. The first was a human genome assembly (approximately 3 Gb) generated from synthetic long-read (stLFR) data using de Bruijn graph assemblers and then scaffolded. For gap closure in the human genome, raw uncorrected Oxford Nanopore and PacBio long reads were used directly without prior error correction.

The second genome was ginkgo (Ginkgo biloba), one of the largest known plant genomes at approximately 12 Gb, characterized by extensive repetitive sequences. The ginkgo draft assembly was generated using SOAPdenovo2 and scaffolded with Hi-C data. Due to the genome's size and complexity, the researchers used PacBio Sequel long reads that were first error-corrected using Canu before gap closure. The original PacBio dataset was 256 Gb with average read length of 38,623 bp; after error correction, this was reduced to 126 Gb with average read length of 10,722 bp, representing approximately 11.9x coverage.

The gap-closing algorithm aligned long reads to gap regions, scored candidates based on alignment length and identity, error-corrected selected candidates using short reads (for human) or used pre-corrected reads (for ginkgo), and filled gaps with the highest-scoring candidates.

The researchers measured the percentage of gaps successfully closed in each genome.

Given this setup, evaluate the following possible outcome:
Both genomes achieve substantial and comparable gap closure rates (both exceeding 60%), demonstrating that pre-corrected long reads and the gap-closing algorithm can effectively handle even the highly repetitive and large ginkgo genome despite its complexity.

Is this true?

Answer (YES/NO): NO